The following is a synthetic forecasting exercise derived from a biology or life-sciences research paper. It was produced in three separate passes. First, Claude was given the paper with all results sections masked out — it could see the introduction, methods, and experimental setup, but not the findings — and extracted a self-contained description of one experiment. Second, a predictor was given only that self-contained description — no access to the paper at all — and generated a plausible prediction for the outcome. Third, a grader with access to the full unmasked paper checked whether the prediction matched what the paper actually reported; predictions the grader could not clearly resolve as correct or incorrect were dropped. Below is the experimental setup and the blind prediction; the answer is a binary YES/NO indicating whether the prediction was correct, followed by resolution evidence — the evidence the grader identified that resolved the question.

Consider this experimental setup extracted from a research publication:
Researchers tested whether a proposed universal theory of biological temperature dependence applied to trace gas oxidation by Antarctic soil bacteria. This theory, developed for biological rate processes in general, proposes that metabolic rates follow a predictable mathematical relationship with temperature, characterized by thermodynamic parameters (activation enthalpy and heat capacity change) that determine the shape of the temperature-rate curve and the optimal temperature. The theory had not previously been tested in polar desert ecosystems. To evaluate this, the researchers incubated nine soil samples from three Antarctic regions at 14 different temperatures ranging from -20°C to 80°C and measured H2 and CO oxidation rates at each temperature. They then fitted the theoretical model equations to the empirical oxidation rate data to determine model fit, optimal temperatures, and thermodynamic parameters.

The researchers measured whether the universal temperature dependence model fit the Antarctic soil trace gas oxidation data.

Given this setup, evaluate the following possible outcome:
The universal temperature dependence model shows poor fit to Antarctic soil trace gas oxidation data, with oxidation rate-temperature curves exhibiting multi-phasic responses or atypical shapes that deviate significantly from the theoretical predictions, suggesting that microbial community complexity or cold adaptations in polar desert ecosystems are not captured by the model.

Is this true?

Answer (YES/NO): NO